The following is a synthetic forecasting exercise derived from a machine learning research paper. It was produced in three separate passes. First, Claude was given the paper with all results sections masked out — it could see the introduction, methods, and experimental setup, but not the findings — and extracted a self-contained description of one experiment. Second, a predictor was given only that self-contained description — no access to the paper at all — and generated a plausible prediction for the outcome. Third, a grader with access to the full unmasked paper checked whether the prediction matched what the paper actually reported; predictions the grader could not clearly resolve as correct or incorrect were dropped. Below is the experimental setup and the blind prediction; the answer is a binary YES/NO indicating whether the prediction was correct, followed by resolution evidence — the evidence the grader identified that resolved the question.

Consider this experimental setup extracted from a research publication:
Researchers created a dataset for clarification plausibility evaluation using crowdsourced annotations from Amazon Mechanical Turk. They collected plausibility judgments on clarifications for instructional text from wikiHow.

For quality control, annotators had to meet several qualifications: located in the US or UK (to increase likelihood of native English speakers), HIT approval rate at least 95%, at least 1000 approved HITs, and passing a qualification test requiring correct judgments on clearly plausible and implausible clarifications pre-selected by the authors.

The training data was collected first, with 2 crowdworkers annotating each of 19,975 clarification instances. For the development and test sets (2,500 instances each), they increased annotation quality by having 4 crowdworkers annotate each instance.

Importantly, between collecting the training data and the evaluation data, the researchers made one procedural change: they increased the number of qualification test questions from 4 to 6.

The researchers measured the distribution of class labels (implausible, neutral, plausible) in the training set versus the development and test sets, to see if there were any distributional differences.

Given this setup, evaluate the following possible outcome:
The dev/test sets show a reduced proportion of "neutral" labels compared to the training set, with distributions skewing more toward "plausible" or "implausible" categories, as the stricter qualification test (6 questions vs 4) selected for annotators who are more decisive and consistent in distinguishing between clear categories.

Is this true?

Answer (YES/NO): YES